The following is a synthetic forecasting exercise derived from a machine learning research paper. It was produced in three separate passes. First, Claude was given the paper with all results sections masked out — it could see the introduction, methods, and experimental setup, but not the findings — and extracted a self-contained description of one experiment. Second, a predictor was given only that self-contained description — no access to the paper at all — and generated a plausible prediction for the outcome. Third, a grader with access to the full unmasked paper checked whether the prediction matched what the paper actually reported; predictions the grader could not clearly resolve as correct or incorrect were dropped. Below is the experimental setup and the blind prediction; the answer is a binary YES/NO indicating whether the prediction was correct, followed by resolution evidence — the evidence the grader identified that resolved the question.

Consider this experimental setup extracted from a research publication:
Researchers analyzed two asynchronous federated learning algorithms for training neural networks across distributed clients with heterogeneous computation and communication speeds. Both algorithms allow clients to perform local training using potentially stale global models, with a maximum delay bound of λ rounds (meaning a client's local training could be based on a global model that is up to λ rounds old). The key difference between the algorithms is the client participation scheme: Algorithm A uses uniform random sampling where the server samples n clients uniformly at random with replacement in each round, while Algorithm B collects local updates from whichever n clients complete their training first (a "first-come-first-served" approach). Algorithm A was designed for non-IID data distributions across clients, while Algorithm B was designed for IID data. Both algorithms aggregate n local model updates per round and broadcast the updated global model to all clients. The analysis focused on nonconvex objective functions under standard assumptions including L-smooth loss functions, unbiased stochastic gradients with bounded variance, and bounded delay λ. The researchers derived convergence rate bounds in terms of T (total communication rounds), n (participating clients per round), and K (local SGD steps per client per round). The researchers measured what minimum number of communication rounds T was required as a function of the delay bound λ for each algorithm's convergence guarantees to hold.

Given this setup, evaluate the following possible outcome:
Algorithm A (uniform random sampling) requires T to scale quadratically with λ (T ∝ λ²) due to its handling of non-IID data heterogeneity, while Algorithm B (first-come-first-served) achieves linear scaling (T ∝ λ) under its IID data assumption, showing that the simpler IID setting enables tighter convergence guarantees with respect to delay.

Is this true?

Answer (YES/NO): NO